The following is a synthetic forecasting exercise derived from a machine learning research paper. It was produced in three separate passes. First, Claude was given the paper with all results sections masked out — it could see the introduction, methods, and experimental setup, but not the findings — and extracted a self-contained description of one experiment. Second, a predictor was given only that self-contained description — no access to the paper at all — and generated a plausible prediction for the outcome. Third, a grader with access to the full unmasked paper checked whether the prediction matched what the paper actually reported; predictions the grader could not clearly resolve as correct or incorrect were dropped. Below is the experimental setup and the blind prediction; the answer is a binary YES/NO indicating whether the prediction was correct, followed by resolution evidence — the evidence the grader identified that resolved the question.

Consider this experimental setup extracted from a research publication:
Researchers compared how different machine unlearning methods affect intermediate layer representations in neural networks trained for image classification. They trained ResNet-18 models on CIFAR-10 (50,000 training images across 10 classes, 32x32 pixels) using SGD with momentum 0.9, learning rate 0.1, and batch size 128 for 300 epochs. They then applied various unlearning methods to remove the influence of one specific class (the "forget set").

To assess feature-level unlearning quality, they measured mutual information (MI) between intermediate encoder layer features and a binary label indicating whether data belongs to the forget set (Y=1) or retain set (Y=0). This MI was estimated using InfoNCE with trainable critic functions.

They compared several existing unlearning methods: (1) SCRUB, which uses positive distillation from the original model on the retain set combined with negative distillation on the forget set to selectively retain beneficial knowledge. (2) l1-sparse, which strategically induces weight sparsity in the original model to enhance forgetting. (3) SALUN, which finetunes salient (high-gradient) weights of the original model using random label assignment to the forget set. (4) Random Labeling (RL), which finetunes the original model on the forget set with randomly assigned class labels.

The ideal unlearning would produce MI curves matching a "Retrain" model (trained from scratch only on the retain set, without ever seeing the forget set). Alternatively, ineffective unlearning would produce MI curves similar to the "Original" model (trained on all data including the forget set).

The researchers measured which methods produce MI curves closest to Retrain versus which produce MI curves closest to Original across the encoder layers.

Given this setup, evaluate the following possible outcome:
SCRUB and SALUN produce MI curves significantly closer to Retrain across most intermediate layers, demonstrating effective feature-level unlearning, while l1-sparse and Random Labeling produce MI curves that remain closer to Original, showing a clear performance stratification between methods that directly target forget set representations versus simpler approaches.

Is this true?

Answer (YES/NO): NO